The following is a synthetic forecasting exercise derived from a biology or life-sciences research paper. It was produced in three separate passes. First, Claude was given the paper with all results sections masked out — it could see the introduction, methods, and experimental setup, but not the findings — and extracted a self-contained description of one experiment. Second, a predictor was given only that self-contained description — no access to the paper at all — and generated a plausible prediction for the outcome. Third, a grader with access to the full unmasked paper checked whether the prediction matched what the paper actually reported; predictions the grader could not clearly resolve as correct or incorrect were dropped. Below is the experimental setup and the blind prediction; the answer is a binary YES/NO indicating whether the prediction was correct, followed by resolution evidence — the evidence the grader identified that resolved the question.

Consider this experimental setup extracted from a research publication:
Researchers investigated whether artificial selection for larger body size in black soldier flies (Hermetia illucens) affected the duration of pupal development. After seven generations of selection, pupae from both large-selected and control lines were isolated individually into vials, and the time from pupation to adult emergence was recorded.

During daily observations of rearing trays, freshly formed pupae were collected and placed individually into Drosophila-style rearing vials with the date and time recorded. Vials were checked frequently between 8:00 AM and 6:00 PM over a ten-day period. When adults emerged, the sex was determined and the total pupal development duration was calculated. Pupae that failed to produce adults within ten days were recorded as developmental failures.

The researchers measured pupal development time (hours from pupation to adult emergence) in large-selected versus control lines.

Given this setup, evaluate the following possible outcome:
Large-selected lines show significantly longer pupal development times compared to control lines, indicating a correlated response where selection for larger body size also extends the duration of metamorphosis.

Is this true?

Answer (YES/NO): NO